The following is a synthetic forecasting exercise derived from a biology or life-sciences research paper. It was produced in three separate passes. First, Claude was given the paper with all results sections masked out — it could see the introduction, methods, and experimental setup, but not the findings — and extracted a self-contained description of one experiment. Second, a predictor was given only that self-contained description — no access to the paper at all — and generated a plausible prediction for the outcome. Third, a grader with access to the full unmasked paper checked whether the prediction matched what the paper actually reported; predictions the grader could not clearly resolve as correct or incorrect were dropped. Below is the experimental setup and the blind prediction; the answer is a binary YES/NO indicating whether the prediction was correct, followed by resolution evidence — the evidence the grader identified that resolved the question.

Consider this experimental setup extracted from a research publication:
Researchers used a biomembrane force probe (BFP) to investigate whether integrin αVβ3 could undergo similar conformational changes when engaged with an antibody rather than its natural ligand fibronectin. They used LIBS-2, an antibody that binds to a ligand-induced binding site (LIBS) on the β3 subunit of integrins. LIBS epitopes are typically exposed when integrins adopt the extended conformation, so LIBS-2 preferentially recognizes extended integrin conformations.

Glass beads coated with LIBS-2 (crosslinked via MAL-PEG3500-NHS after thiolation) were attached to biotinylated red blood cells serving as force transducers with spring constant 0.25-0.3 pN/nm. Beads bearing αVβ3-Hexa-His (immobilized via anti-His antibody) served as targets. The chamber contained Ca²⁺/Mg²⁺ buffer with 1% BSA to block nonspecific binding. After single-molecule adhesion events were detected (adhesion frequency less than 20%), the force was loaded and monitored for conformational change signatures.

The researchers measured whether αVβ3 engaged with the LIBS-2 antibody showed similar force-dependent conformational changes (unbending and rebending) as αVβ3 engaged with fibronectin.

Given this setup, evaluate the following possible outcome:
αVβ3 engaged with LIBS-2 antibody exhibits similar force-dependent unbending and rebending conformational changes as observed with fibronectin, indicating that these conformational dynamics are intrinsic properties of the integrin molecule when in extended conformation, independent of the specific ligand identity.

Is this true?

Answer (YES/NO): NO